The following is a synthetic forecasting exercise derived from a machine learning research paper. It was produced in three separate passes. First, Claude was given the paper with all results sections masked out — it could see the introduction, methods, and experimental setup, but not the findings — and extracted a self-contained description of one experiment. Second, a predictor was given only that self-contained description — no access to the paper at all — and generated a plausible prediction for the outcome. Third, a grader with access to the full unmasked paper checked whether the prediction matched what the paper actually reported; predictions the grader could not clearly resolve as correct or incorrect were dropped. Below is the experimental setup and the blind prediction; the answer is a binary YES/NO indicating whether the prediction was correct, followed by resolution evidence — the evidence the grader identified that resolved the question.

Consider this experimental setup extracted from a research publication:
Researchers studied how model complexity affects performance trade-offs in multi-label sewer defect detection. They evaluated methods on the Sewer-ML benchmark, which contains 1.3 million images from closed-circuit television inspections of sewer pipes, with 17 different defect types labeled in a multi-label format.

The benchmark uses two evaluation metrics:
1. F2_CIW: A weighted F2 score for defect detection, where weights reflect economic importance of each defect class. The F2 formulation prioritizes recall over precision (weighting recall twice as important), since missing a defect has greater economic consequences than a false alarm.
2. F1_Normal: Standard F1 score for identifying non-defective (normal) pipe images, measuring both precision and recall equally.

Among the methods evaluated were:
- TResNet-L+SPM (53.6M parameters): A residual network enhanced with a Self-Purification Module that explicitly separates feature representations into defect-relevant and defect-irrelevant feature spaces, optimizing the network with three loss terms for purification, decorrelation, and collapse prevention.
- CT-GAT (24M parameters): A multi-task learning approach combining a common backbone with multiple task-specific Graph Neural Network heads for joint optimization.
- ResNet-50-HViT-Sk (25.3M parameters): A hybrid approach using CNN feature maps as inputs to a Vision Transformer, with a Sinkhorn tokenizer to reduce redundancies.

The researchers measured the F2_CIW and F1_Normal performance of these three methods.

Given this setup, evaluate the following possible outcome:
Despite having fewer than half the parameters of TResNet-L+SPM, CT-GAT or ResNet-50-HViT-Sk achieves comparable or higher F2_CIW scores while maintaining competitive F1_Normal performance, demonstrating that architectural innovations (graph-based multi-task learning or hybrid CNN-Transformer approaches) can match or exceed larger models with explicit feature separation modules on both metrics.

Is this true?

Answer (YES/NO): NO